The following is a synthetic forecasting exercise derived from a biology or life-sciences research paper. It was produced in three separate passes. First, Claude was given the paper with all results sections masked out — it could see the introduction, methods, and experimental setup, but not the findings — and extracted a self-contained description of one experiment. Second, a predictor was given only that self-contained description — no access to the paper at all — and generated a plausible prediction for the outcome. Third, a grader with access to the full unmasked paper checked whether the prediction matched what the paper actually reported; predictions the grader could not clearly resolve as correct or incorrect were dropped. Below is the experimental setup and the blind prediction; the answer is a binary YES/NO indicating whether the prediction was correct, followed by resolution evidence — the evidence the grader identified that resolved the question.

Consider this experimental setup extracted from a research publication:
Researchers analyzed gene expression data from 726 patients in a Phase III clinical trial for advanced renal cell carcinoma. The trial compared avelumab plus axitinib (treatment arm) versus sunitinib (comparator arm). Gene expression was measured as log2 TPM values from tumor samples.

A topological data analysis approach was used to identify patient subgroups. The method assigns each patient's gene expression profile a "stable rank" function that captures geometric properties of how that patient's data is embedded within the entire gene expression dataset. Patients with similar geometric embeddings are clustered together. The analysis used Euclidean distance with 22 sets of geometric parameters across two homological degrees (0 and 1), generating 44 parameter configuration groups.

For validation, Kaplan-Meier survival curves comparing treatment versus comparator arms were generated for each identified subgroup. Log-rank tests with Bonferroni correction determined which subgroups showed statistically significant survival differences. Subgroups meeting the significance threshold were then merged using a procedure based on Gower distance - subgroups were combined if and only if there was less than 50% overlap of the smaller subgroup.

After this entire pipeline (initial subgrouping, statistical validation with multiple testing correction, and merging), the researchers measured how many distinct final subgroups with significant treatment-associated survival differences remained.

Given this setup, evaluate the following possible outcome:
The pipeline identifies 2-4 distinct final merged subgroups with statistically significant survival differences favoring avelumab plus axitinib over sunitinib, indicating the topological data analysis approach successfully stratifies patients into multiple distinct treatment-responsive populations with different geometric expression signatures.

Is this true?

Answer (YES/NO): YES